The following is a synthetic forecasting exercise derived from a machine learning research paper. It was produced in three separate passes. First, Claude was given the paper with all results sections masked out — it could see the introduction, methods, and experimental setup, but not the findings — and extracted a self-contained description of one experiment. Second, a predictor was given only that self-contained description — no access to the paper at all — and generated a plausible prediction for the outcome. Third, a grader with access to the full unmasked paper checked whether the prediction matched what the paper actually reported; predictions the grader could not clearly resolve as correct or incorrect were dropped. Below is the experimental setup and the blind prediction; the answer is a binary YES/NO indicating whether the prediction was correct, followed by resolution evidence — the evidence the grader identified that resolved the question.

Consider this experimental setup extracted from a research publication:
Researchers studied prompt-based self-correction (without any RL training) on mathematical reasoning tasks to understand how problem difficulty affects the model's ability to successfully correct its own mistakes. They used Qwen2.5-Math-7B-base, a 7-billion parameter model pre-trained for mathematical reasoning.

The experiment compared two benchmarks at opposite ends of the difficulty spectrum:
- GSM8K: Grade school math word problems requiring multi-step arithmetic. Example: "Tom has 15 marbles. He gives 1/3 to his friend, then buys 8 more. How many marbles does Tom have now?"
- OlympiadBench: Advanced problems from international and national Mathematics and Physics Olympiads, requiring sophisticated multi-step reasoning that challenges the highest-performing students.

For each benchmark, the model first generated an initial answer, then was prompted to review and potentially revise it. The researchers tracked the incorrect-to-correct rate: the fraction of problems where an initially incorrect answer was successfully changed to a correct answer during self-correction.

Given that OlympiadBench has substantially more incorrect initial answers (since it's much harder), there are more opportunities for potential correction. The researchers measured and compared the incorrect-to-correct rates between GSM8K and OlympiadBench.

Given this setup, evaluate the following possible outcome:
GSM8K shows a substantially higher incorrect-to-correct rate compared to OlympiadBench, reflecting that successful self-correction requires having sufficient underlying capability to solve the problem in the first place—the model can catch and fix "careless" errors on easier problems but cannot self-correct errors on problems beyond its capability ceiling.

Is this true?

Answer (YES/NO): YES